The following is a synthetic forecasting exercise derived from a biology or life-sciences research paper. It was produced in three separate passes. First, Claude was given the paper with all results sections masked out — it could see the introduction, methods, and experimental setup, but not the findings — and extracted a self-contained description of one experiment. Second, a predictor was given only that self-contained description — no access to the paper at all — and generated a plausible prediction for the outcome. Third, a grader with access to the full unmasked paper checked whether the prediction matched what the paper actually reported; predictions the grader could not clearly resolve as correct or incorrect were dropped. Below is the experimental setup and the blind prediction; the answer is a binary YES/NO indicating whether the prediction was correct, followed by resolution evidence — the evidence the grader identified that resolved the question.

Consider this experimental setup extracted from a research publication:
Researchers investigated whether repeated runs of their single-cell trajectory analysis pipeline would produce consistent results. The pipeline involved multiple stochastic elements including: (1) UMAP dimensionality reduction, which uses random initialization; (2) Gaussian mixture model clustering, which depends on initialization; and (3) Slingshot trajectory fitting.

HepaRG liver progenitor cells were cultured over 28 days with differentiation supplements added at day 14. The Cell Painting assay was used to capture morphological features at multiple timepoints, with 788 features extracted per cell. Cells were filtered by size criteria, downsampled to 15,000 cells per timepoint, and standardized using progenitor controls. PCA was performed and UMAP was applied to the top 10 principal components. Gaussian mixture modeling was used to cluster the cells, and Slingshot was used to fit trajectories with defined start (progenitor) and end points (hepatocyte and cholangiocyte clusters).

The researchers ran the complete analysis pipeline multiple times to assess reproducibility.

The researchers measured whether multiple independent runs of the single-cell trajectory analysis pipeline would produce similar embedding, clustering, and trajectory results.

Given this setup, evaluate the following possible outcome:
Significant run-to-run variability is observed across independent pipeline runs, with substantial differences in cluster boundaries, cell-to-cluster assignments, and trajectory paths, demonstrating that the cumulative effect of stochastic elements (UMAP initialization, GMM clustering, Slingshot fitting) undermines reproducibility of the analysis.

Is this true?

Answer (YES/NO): NO